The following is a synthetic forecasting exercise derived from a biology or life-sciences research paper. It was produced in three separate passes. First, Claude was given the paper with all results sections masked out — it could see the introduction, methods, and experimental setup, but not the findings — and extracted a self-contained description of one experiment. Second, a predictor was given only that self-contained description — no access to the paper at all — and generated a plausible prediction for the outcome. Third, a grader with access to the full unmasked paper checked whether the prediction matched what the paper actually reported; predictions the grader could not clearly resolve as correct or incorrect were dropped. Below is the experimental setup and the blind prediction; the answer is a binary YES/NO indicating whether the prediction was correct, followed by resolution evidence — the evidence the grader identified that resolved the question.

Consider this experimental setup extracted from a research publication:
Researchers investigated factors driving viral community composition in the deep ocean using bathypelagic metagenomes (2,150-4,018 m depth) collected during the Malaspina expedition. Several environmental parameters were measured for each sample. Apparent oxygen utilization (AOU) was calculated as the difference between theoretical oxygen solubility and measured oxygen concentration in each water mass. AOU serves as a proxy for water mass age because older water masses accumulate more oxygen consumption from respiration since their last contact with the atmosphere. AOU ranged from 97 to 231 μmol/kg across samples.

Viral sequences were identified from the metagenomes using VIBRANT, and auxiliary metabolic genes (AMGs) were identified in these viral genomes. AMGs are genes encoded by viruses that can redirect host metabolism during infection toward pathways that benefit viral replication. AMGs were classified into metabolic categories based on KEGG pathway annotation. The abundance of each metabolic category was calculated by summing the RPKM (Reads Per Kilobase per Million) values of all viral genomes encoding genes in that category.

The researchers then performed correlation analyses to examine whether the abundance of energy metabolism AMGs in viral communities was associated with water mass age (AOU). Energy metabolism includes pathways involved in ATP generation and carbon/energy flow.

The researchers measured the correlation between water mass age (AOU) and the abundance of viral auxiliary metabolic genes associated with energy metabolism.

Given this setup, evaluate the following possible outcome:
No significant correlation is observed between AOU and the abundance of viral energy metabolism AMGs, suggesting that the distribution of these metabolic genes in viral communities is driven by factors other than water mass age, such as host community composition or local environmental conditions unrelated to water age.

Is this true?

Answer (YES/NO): NO